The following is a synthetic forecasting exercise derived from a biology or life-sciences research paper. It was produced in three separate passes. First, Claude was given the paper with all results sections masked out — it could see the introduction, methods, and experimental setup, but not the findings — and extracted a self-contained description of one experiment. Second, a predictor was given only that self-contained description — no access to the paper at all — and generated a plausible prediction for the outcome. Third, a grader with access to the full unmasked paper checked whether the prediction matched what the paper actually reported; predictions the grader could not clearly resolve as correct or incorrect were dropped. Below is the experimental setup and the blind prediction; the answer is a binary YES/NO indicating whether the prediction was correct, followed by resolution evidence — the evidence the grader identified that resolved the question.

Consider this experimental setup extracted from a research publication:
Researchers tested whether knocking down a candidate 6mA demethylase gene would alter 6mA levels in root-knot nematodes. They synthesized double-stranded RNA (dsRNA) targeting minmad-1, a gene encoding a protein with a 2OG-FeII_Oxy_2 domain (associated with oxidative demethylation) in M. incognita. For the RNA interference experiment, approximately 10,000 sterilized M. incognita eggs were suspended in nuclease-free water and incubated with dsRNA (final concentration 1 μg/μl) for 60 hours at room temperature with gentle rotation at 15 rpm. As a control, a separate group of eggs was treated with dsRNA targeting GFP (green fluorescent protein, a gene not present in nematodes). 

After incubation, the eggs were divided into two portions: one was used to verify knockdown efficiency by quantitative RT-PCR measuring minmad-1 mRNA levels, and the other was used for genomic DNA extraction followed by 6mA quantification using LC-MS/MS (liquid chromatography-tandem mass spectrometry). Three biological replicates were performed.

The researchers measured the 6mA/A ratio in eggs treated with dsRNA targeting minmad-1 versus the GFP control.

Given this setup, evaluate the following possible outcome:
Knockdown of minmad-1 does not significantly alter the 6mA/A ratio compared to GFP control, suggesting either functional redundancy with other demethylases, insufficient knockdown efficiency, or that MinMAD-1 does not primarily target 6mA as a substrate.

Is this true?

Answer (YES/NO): NO